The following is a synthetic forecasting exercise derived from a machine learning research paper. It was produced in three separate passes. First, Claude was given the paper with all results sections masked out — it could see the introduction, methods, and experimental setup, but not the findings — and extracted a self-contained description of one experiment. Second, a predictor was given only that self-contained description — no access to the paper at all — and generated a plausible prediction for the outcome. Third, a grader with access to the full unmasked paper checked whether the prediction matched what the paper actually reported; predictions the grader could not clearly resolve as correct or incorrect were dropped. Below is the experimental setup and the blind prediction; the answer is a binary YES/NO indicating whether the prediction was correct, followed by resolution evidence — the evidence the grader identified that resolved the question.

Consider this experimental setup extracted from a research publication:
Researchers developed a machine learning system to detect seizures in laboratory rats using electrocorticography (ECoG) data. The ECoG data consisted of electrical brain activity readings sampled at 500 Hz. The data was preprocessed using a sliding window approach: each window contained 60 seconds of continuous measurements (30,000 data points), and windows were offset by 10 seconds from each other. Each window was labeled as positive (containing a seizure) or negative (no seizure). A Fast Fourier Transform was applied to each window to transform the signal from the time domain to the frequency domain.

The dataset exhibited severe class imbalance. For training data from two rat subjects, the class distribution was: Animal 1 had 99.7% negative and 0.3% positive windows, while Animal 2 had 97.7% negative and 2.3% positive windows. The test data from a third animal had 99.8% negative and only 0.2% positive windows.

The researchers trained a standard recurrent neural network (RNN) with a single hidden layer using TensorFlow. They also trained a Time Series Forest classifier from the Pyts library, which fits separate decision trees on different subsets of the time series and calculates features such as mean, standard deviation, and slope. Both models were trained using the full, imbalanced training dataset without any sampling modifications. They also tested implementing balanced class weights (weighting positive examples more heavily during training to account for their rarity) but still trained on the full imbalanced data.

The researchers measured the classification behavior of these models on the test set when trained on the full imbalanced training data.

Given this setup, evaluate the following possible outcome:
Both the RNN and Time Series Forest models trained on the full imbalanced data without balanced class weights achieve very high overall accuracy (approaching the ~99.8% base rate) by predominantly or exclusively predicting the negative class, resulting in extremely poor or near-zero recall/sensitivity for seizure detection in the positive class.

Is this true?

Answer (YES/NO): YES